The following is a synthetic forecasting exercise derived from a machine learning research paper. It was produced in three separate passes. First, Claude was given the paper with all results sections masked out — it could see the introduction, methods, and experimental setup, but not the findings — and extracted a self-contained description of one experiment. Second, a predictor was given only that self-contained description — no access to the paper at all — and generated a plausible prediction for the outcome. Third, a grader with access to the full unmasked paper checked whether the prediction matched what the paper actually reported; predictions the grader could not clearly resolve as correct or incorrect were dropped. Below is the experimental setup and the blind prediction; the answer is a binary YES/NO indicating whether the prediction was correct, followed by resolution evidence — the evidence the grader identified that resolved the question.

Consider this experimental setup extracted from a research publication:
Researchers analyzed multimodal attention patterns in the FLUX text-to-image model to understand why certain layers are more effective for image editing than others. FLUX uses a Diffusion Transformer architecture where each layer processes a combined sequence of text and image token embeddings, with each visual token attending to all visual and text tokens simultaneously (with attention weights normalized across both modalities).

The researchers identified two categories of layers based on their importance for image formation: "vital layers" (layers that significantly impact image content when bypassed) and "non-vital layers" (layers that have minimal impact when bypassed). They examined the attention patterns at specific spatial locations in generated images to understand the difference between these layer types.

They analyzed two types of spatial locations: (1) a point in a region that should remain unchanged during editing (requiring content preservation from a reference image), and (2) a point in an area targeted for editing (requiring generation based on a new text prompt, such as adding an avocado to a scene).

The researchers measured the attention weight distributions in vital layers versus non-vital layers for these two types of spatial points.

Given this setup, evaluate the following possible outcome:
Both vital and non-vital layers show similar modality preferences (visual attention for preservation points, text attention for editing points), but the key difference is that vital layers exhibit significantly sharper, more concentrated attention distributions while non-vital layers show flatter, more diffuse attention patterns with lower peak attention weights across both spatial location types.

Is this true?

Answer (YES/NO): NO